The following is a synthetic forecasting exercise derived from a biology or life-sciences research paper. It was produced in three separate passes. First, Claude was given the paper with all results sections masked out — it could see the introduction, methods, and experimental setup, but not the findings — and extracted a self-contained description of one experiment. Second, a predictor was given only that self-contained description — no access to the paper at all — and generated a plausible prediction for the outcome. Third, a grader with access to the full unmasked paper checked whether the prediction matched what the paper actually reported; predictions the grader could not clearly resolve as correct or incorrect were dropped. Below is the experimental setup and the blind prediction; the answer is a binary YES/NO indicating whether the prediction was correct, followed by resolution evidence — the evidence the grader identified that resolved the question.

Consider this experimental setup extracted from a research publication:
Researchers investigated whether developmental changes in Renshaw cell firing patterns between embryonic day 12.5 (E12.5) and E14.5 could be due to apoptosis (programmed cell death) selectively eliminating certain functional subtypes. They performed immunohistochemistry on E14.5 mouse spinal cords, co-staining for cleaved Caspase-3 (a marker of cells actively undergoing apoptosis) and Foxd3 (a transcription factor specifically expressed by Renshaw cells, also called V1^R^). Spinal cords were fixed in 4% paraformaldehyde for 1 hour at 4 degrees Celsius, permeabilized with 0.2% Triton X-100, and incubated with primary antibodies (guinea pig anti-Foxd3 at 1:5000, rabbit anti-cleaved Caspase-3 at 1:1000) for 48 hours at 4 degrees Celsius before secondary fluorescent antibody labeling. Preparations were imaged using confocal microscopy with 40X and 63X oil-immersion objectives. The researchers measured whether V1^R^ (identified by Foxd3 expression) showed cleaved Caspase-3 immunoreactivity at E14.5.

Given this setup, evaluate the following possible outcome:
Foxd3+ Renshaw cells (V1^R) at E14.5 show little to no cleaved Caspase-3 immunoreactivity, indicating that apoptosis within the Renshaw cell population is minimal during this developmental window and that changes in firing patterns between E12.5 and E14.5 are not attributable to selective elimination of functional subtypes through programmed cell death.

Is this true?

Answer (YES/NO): YES